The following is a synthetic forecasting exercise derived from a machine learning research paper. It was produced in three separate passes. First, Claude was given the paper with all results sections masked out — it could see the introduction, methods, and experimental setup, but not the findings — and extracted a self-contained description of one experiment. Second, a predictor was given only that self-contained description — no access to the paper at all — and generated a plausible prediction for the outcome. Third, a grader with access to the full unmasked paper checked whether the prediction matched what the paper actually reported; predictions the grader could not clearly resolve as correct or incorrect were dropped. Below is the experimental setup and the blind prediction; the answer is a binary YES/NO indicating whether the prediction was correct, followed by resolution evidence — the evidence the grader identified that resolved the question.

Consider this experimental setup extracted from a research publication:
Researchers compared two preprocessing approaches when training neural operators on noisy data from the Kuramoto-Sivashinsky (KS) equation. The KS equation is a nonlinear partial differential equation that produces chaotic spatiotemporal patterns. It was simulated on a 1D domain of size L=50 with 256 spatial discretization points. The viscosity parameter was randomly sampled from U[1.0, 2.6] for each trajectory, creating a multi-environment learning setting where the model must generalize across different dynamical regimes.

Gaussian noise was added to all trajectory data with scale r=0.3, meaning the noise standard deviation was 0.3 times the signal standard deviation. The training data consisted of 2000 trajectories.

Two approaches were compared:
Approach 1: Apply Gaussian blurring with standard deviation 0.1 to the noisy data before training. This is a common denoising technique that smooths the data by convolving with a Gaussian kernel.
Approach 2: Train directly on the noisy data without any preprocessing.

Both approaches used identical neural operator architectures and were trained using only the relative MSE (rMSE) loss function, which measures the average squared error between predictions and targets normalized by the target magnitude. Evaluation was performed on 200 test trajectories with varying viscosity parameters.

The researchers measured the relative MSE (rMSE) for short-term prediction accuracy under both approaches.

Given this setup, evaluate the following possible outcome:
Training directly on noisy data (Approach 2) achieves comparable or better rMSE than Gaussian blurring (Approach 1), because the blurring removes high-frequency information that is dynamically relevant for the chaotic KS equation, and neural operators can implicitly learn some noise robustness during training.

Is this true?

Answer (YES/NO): NO